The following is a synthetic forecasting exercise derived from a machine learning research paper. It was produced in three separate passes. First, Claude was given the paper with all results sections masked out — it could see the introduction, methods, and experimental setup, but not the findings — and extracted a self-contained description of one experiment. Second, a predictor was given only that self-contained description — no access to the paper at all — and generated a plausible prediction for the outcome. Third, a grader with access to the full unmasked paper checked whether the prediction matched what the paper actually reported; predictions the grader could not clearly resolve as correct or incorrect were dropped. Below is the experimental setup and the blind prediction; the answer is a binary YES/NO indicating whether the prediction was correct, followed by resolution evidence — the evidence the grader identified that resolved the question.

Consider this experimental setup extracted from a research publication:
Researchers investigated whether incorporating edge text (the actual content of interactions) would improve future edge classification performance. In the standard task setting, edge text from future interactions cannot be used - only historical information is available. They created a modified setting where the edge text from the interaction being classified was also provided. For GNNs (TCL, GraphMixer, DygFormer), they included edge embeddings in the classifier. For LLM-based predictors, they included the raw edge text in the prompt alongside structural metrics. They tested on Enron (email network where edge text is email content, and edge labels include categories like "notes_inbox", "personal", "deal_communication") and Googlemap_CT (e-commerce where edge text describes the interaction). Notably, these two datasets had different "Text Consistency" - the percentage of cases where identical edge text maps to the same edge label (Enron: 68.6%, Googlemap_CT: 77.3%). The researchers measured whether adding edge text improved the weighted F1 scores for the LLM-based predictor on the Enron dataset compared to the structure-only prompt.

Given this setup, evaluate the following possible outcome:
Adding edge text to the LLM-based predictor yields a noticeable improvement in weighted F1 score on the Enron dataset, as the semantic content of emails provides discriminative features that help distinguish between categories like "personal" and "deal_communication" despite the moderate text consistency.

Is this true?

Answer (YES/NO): NO